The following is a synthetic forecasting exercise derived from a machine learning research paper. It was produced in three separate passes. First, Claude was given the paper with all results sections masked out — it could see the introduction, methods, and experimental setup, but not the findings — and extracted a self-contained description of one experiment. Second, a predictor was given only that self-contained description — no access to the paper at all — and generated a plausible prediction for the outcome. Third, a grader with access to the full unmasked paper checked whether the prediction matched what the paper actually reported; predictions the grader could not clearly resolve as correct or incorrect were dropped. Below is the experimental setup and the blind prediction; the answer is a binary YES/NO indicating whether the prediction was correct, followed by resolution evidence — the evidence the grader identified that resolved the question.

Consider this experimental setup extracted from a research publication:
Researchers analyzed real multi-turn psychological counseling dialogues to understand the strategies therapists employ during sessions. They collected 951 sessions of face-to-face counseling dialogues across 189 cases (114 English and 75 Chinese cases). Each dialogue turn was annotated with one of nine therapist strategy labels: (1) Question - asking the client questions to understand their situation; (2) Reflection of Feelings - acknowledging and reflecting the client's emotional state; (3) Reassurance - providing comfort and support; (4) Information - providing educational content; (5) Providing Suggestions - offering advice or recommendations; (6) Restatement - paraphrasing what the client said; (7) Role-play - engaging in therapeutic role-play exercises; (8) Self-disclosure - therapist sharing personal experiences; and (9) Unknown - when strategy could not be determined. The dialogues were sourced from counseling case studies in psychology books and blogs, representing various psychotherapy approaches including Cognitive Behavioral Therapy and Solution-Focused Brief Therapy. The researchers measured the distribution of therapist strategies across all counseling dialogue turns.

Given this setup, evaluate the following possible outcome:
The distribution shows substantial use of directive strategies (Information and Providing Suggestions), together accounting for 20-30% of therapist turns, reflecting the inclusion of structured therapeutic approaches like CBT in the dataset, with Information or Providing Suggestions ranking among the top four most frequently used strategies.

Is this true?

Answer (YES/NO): NO